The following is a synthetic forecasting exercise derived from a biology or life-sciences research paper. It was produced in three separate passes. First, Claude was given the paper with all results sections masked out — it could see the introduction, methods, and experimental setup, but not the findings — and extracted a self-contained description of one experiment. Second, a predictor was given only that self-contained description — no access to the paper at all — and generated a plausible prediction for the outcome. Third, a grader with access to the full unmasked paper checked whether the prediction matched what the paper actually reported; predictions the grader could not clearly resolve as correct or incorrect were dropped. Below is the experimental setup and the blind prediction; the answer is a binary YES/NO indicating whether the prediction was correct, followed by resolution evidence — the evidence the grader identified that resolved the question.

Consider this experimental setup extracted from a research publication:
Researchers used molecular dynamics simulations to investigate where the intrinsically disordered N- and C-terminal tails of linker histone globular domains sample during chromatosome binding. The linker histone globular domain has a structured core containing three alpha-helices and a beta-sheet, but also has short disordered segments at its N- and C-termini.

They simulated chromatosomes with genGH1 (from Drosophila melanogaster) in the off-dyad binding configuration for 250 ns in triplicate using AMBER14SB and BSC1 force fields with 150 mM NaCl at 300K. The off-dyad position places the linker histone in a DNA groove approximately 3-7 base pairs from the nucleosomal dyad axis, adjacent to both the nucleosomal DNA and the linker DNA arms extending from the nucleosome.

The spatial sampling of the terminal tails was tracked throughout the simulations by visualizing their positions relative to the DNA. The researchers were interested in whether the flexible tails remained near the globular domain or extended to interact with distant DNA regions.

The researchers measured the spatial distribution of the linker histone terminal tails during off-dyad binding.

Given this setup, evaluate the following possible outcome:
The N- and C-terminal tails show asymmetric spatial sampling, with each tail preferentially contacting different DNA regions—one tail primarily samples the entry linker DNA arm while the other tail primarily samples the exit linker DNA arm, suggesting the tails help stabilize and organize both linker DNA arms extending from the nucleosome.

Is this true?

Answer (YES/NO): NO